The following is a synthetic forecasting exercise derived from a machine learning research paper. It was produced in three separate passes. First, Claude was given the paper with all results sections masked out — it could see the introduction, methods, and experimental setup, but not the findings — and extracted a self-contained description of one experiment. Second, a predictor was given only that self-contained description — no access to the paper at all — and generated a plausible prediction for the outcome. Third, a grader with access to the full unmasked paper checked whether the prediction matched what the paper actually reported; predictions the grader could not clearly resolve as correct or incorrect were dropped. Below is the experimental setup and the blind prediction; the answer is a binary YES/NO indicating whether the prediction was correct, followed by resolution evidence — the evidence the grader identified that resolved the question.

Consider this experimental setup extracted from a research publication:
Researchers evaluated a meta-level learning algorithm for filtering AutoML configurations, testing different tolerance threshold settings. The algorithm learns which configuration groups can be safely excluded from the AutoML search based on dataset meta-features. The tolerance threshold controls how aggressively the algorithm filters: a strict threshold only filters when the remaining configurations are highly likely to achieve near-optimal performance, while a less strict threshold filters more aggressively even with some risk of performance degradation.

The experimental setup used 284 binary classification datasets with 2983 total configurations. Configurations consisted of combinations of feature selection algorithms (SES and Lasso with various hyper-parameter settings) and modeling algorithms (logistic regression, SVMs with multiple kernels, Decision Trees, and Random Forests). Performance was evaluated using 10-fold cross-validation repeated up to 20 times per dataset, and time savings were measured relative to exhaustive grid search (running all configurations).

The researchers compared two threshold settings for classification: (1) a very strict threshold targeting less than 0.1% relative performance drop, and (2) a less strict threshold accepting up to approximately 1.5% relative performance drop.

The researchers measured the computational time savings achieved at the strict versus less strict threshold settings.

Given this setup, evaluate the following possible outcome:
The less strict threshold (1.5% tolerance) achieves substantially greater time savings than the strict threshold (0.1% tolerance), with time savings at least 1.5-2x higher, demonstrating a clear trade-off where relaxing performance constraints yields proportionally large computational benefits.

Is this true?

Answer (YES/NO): NO